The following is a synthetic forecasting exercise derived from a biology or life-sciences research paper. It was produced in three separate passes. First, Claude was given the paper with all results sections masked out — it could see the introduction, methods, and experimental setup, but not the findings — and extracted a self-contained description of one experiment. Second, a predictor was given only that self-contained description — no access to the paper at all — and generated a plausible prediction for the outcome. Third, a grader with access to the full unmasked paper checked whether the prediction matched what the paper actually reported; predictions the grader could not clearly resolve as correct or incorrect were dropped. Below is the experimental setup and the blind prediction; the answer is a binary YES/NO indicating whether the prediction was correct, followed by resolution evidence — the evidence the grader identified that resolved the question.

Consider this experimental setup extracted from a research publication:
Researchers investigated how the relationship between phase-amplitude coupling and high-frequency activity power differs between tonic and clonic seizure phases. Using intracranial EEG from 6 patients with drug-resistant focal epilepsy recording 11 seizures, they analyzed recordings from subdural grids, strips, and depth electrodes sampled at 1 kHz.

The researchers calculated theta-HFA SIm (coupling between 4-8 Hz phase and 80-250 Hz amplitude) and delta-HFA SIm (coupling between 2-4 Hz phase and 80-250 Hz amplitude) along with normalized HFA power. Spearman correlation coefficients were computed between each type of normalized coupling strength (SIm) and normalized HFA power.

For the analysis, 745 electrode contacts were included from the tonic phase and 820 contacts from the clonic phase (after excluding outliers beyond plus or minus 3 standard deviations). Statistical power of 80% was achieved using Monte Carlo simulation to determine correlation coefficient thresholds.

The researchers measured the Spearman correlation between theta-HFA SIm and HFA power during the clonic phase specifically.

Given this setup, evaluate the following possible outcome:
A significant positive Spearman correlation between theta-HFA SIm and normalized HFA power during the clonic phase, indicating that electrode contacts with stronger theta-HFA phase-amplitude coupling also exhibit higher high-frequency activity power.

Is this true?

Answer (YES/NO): YES